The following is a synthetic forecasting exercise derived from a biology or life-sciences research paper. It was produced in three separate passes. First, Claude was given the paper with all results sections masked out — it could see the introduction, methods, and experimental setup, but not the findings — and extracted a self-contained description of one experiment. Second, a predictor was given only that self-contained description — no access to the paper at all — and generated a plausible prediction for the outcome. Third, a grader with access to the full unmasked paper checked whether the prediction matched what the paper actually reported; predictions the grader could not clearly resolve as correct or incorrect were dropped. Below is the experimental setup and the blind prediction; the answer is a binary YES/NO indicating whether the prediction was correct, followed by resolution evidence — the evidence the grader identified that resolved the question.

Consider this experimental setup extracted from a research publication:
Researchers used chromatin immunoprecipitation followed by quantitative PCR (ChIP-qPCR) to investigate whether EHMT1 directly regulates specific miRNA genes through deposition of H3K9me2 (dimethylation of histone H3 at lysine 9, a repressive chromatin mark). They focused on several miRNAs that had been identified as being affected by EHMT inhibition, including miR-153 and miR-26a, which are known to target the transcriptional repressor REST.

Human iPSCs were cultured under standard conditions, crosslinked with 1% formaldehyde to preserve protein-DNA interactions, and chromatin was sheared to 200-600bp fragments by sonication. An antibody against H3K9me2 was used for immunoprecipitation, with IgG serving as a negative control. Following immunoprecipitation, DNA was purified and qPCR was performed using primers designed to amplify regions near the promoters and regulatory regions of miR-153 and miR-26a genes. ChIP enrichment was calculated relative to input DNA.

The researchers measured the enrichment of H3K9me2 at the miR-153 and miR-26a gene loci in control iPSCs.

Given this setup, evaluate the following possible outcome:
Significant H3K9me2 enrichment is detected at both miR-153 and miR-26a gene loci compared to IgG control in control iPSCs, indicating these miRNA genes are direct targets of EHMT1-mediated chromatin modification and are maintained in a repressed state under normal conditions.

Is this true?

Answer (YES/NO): YES